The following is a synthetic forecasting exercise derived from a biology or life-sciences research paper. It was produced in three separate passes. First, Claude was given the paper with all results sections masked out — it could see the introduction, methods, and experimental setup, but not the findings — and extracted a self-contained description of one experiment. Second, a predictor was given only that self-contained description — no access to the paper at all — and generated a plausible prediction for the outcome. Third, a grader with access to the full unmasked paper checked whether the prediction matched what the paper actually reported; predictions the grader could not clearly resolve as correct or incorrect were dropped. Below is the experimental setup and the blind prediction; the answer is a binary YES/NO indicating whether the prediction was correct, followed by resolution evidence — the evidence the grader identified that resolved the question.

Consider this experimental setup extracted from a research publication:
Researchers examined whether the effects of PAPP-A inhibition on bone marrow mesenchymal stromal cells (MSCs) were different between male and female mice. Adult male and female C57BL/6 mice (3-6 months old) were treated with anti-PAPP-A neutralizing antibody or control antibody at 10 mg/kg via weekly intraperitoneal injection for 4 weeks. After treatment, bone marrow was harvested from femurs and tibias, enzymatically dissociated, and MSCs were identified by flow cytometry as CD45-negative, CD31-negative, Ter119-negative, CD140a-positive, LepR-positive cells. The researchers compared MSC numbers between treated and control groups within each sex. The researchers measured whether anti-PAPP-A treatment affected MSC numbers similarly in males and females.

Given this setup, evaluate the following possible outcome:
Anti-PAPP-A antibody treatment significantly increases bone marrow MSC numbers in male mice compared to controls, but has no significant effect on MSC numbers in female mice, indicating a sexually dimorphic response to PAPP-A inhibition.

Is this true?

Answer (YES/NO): NO